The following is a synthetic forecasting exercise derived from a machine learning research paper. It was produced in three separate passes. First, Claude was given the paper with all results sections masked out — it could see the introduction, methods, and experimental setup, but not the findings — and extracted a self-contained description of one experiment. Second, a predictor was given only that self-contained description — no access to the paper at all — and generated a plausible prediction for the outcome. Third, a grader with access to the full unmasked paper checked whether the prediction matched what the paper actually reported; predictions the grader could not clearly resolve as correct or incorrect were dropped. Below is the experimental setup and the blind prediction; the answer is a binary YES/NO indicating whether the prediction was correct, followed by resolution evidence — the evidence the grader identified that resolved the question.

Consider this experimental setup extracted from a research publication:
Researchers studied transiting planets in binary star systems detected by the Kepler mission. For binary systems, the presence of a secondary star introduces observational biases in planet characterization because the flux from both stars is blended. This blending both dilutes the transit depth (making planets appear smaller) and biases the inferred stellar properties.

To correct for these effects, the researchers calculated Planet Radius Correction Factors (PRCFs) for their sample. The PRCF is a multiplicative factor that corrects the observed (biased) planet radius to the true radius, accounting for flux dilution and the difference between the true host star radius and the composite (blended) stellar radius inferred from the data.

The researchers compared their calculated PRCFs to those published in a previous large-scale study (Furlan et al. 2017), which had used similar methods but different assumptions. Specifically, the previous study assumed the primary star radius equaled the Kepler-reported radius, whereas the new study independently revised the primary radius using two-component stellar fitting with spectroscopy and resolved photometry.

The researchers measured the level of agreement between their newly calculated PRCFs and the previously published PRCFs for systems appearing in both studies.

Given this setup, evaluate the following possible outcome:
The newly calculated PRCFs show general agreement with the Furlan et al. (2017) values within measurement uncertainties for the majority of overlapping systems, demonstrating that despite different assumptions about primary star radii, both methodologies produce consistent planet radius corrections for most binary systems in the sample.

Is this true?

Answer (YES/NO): YES